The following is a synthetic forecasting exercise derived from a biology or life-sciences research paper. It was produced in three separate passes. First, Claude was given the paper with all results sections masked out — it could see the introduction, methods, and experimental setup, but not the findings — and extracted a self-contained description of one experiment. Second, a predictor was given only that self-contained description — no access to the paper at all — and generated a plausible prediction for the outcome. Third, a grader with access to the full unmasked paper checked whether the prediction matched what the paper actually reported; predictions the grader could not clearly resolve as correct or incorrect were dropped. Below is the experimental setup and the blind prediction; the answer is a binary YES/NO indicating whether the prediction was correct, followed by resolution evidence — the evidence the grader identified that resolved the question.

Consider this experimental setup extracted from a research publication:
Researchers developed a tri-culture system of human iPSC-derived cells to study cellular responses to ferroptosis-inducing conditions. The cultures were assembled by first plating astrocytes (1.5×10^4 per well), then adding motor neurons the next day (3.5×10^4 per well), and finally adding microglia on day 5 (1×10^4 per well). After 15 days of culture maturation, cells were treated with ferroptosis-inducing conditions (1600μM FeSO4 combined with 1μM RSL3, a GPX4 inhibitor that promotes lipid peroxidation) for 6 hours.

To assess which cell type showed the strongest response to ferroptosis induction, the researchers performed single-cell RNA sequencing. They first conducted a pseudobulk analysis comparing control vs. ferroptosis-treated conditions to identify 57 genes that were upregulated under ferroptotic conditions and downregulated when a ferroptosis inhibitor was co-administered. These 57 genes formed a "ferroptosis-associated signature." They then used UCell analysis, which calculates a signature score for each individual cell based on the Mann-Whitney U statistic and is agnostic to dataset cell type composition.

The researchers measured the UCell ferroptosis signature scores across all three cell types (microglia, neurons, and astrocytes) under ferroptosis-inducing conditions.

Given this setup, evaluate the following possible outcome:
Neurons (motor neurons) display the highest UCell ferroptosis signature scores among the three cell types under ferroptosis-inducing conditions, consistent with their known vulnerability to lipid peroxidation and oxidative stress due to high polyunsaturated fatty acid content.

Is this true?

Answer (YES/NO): NO